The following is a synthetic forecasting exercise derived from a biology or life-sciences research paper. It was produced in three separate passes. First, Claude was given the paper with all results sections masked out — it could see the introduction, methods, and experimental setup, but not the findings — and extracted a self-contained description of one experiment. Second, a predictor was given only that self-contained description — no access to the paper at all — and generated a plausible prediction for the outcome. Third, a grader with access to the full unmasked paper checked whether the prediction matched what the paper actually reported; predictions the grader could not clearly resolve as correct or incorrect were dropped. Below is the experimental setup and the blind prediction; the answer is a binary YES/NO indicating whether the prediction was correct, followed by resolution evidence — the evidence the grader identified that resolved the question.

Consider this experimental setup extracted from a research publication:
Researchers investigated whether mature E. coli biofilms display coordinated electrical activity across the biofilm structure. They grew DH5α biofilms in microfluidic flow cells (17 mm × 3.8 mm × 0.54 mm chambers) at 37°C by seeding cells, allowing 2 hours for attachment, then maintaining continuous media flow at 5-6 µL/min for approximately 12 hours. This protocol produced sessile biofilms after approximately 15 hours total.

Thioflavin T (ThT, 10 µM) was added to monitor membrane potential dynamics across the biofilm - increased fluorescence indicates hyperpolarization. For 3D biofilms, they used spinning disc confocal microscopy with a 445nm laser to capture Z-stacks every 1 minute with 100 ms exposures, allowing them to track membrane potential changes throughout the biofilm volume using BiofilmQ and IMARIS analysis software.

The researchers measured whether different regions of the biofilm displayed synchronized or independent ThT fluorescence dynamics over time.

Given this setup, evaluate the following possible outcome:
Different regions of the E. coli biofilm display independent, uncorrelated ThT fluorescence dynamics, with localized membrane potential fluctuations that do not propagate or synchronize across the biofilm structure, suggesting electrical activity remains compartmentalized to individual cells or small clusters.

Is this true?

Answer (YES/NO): NO